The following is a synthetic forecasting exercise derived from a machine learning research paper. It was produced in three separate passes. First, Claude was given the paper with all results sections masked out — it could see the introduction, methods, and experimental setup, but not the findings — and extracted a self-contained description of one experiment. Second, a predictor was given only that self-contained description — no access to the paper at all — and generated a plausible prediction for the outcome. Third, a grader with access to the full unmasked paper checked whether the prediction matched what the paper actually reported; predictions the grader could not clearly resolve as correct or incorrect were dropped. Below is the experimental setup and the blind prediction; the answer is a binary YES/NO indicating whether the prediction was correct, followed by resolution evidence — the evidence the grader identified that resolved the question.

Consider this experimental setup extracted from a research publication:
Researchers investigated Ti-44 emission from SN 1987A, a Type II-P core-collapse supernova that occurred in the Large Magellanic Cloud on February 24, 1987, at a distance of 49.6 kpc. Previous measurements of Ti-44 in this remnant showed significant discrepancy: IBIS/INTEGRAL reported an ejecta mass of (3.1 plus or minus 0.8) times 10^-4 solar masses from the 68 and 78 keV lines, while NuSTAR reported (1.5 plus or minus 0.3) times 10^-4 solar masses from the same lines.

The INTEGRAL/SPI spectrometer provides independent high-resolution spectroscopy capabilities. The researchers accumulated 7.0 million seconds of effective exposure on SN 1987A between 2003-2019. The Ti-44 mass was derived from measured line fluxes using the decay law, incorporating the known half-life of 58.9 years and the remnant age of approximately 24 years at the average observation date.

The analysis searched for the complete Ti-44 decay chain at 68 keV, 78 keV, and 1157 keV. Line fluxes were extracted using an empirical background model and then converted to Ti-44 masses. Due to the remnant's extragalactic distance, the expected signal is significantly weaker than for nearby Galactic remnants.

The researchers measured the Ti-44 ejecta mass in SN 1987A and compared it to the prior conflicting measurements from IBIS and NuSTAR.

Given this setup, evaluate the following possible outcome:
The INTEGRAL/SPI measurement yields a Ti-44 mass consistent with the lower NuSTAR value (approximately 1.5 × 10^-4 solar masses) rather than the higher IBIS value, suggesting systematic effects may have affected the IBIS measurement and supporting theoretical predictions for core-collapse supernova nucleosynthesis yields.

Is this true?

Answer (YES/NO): NO